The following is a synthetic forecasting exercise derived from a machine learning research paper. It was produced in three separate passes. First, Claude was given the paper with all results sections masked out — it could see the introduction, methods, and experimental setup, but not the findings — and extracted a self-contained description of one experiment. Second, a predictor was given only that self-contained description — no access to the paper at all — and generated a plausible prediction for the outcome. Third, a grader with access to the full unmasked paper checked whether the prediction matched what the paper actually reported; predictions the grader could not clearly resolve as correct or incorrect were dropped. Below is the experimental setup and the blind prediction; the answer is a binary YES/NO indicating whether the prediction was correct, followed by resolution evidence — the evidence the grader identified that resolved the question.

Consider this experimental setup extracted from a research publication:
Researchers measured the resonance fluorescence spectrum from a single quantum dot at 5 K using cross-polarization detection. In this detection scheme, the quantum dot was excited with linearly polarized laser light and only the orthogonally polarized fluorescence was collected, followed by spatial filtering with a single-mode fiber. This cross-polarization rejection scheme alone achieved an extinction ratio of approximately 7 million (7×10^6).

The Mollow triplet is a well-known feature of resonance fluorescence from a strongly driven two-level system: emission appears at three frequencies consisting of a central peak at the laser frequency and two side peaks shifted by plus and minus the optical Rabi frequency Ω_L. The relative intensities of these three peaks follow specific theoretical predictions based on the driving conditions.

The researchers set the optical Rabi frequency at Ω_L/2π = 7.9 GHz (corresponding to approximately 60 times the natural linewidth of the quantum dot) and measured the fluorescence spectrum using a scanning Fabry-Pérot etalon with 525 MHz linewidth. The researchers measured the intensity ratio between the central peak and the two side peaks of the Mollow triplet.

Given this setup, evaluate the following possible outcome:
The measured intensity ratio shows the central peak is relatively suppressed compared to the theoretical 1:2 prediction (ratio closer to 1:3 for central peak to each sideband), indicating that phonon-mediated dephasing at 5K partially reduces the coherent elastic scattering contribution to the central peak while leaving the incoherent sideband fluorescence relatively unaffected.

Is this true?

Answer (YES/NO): NO